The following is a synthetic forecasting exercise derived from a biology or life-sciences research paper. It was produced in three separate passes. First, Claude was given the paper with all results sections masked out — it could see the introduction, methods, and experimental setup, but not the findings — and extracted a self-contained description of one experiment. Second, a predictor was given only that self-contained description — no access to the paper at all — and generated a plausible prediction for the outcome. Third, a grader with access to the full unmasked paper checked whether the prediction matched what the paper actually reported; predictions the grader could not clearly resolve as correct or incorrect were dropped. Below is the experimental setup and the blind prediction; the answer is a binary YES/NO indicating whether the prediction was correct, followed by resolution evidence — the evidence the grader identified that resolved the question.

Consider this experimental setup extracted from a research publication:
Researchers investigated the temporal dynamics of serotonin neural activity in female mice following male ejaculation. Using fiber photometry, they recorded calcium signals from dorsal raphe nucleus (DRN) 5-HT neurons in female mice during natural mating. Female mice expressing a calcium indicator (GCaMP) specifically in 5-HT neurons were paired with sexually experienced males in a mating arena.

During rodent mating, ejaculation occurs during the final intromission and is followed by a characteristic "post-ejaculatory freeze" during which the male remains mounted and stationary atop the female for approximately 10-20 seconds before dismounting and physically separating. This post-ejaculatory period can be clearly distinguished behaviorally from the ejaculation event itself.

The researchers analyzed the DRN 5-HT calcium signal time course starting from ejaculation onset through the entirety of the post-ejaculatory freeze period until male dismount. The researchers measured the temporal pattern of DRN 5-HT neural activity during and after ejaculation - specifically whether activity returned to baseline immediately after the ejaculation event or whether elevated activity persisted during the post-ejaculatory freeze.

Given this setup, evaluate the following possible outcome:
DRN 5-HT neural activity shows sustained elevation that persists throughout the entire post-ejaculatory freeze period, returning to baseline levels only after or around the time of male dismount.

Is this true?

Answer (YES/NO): YES